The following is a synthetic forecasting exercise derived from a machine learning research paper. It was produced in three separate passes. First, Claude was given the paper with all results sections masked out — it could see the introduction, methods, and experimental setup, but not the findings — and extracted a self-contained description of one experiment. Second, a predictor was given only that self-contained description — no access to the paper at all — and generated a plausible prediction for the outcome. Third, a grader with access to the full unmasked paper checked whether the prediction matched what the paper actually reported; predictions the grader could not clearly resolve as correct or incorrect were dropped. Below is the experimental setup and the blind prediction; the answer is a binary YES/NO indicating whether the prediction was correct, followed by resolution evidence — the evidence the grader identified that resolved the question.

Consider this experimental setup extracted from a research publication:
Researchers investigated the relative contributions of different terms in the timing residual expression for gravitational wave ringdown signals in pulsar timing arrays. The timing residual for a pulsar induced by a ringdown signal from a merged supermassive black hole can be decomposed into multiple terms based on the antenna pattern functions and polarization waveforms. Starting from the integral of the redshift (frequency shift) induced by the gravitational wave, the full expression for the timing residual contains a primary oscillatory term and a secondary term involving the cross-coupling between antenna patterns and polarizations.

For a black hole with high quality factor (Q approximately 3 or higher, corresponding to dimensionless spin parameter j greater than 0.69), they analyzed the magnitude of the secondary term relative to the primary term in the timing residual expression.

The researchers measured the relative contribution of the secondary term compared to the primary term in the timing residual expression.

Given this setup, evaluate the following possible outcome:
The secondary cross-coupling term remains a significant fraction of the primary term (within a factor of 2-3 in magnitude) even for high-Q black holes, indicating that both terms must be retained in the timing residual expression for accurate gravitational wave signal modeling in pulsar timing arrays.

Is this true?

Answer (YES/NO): NO